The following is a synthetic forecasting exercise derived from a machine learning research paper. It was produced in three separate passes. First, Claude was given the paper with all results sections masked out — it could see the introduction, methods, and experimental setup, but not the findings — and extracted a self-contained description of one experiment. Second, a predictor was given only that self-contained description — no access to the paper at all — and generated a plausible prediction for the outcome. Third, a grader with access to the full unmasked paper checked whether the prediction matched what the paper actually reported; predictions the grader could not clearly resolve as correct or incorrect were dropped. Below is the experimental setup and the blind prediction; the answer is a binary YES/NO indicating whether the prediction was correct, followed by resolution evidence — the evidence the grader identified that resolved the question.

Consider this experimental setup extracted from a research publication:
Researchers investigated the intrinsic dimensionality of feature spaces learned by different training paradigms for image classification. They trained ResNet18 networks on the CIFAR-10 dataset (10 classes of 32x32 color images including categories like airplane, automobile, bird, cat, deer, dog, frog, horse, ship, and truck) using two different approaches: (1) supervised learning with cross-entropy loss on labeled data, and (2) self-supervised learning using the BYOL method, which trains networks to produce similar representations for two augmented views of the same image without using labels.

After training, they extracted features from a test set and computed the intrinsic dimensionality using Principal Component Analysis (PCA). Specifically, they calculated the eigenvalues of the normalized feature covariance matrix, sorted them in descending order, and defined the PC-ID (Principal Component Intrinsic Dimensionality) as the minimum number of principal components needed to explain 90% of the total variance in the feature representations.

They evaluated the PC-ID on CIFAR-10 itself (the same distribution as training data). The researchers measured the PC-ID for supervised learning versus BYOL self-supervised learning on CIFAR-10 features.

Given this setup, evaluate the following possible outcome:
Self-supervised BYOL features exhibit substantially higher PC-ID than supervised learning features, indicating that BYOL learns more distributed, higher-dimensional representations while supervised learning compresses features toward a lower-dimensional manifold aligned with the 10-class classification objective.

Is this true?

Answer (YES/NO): YES